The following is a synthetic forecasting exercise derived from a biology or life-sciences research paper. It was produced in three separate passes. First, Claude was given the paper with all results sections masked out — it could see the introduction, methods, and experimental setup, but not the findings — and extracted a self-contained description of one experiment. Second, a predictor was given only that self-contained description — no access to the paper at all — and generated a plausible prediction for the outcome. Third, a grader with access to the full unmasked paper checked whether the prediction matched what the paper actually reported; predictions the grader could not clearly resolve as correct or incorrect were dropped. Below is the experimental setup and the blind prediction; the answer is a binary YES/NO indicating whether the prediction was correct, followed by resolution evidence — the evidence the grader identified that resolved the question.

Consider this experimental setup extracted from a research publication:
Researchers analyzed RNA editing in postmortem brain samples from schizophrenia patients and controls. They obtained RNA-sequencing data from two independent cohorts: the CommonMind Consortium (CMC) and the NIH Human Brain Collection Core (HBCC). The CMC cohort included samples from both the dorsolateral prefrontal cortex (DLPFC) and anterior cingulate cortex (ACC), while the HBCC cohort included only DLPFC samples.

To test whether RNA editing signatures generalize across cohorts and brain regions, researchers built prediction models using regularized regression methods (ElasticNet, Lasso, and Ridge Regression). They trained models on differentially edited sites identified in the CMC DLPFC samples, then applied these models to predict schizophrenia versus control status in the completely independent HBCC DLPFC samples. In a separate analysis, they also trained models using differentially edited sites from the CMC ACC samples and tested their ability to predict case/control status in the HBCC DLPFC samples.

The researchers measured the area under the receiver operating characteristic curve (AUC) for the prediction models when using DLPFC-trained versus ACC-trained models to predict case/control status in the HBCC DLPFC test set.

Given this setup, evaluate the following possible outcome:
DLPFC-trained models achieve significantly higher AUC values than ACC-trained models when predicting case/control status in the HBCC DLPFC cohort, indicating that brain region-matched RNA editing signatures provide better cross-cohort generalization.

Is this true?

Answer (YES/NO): NO